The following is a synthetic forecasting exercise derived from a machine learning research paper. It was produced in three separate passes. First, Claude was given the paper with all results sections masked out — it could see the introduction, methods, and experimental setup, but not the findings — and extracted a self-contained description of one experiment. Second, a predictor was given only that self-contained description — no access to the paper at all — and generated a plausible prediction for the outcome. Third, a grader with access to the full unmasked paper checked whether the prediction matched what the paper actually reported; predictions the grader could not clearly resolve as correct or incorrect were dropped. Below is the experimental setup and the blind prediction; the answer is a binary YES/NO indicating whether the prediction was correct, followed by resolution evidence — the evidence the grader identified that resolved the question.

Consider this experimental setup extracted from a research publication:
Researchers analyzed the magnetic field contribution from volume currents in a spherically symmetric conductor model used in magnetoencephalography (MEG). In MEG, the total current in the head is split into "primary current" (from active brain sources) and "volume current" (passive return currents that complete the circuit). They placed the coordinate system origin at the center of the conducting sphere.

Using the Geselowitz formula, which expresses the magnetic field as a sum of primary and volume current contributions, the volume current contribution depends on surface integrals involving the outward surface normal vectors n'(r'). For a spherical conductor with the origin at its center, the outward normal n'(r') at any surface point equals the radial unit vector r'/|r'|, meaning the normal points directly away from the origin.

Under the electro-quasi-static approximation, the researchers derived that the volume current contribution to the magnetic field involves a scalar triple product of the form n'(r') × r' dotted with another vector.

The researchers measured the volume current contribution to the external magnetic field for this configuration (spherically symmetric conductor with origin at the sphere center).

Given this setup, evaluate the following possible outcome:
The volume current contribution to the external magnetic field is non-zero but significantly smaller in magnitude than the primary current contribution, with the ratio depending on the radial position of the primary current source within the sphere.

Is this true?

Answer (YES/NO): NO